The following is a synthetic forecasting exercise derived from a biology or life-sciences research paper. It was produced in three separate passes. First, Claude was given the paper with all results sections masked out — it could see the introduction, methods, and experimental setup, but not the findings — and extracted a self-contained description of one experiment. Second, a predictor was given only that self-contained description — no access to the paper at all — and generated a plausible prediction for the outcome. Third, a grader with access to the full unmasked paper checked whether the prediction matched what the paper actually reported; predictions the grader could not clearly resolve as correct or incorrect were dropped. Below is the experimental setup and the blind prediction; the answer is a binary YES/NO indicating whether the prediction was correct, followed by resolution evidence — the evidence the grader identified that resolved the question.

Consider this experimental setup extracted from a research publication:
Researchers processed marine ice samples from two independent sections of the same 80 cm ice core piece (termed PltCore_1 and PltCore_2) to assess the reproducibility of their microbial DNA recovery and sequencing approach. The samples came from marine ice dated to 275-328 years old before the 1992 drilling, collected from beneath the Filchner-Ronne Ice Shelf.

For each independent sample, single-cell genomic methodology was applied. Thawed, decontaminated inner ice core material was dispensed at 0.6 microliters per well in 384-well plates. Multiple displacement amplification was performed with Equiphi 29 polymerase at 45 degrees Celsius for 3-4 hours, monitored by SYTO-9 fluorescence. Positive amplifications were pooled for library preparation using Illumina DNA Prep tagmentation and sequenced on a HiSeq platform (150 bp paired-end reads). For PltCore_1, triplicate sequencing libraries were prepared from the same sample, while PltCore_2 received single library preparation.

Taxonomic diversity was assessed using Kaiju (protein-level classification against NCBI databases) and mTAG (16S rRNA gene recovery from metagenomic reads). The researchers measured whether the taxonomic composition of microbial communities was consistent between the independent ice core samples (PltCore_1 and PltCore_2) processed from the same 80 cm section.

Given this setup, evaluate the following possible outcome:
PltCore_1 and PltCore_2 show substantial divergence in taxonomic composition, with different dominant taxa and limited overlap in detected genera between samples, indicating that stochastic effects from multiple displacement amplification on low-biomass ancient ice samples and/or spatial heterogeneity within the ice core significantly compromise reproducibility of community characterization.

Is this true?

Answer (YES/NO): NO